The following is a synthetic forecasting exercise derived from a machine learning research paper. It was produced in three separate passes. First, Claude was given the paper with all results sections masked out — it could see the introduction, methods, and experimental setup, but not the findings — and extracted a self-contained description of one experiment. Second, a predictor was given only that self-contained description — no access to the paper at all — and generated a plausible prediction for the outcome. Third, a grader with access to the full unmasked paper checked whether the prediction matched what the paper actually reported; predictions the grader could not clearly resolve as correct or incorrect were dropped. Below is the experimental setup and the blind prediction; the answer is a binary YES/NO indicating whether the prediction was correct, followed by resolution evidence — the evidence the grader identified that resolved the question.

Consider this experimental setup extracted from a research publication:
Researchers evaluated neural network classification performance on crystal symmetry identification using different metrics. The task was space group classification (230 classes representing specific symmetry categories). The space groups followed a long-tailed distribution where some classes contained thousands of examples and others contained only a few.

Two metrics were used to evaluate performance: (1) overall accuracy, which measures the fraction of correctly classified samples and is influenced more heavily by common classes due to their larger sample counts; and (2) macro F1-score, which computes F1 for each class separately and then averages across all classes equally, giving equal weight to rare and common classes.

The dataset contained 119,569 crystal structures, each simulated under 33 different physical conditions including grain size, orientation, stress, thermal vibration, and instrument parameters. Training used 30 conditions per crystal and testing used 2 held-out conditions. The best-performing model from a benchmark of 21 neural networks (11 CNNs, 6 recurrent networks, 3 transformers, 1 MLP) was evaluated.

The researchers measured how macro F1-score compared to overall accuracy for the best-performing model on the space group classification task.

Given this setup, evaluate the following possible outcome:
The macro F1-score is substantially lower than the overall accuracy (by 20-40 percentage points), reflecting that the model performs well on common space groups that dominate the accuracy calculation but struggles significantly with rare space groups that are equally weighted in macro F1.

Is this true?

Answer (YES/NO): NO